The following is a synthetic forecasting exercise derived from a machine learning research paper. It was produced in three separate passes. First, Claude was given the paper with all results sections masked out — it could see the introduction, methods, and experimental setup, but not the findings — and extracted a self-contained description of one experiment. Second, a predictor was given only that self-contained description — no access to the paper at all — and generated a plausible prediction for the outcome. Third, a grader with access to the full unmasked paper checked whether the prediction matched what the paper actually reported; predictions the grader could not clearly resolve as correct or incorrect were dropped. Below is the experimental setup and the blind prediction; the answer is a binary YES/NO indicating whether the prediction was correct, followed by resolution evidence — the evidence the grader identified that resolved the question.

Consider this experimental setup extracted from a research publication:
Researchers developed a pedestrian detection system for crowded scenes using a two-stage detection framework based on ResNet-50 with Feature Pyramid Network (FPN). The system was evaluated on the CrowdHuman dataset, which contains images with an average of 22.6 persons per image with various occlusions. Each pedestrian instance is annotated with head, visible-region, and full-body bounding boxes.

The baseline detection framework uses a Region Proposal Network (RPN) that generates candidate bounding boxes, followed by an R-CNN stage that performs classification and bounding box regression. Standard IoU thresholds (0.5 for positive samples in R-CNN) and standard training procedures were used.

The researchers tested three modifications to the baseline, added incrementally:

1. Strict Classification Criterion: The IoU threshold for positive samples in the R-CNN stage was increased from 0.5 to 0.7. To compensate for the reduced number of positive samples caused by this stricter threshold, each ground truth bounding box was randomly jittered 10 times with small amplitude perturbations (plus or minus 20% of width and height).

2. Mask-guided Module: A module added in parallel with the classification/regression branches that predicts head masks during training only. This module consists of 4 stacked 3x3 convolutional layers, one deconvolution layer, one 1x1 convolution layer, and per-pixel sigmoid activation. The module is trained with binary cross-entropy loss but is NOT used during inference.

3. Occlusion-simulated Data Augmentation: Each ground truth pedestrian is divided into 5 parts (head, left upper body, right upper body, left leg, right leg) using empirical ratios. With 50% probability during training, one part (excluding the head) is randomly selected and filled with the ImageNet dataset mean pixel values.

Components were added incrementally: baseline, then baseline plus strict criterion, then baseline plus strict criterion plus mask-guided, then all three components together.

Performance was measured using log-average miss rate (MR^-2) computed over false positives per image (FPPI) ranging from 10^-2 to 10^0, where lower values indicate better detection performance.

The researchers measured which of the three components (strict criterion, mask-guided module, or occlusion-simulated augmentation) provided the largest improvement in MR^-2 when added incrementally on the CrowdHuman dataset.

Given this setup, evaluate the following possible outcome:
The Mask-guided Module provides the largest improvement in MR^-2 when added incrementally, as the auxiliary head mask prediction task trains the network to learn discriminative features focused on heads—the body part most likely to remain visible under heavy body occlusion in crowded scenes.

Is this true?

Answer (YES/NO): NO